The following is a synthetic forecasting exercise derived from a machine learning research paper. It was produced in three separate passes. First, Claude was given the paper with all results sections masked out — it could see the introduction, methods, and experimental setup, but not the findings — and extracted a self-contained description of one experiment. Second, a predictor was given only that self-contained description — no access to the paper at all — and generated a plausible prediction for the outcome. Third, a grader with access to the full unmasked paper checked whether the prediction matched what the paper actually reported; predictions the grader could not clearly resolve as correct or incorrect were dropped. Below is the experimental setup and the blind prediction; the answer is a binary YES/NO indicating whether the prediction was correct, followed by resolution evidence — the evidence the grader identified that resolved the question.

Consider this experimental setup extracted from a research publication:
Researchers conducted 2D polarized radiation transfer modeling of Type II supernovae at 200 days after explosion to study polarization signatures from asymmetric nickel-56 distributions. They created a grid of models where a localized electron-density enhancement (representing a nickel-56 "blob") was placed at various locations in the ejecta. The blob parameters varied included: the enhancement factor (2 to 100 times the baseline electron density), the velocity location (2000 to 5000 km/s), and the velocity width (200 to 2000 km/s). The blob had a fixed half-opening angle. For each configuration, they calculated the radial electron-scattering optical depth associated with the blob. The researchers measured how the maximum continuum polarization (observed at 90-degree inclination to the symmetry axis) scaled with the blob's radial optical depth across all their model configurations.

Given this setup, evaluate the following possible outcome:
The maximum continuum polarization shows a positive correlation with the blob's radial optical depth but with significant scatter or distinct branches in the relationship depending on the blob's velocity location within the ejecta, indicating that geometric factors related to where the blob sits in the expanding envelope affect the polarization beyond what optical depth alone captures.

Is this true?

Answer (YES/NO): YES